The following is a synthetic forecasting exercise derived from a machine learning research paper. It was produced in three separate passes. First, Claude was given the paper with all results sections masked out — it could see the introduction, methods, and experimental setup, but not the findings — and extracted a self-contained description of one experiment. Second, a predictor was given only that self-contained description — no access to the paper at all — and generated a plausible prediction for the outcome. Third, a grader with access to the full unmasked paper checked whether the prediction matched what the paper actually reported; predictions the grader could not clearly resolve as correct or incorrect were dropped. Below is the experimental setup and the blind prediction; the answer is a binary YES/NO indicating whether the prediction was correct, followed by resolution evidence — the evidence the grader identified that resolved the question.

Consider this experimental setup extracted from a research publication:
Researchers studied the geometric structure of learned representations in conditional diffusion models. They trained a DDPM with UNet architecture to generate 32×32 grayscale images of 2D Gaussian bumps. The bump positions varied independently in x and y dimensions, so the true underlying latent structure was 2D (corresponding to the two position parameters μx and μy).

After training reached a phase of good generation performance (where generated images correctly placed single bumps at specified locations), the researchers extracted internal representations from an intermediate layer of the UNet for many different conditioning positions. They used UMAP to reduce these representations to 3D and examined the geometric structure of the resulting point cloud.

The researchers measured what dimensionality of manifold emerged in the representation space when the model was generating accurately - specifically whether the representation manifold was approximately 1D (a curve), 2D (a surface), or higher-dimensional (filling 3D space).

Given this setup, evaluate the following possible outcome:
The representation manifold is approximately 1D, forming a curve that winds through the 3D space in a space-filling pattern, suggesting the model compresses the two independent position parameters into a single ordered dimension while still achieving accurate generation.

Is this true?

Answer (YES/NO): NO